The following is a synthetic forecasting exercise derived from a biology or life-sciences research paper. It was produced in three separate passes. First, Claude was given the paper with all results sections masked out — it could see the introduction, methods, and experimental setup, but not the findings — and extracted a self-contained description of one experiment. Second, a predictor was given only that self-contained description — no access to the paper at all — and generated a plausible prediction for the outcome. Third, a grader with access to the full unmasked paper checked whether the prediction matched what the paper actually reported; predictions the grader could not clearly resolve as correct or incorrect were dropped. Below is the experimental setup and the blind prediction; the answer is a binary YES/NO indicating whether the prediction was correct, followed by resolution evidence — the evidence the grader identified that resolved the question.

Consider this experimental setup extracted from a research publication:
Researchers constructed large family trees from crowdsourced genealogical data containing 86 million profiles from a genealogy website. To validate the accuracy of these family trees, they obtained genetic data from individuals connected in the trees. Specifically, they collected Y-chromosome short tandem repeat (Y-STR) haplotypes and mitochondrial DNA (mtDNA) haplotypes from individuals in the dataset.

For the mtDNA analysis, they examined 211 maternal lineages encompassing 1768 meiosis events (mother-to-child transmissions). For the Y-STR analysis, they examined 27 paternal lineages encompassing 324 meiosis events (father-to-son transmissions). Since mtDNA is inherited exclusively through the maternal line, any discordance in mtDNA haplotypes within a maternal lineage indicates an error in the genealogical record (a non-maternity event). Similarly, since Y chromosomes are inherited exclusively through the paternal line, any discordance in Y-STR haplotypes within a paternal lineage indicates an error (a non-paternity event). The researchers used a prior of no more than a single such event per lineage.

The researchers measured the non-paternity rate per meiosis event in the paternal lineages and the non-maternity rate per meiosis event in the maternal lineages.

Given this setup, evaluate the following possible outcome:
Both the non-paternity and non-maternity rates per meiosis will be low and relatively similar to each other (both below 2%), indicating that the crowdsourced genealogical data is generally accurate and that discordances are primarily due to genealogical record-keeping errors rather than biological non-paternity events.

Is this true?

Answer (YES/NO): NO